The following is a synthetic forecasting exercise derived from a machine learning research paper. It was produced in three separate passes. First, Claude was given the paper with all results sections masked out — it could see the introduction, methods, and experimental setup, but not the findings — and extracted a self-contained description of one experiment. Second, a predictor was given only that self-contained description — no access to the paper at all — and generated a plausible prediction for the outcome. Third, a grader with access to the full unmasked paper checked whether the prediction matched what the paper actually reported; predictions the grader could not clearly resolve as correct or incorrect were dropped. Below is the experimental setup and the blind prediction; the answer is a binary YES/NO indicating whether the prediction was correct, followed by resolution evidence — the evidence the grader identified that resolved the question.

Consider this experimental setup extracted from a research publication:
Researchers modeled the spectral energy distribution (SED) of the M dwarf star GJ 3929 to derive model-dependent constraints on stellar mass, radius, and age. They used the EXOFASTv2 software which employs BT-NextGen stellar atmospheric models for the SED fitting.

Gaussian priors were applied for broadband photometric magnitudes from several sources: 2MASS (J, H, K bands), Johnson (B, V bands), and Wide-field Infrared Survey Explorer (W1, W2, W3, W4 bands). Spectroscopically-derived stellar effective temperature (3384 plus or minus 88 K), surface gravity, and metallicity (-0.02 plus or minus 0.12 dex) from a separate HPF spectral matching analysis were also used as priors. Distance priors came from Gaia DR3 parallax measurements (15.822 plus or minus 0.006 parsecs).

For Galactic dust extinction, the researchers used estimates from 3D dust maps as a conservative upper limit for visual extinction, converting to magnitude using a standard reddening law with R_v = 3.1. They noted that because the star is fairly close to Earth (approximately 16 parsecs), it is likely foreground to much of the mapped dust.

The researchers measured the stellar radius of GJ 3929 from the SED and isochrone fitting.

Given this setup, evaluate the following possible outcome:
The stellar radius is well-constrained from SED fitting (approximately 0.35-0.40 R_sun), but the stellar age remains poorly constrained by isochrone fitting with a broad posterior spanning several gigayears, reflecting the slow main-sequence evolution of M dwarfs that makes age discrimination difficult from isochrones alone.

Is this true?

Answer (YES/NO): NO